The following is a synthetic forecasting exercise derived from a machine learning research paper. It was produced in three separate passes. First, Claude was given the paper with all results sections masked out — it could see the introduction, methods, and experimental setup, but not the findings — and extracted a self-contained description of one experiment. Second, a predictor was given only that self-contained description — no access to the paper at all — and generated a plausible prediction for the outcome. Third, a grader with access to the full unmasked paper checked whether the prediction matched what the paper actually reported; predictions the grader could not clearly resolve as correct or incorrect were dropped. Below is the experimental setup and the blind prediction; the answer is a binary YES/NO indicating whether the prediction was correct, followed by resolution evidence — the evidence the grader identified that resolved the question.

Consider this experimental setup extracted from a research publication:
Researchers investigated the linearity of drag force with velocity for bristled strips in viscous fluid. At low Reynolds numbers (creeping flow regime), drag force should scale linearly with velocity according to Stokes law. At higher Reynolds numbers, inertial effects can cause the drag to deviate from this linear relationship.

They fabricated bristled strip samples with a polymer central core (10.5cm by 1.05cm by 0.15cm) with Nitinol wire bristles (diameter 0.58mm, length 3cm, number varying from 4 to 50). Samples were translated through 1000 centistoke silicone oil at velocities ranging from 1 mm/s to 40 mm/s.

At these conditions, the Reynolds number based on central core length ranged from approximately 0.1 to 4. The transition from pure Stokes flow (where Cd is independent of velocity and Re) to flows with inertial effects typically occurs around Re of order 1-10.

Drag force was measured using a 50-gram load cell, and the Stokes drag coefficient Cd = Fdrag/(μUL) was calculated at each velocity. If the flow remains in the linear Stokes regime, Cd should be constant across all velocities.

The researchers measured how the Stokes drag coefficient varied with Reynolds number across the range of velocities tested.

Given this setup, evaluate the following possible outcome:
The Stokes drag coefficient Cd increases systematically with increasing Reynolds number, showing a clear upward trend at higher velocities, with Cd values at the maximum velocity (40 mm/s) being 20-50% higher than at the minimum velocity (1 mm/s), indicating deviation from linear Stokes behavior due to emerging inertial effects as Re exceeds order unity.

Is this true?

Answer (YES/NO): NO